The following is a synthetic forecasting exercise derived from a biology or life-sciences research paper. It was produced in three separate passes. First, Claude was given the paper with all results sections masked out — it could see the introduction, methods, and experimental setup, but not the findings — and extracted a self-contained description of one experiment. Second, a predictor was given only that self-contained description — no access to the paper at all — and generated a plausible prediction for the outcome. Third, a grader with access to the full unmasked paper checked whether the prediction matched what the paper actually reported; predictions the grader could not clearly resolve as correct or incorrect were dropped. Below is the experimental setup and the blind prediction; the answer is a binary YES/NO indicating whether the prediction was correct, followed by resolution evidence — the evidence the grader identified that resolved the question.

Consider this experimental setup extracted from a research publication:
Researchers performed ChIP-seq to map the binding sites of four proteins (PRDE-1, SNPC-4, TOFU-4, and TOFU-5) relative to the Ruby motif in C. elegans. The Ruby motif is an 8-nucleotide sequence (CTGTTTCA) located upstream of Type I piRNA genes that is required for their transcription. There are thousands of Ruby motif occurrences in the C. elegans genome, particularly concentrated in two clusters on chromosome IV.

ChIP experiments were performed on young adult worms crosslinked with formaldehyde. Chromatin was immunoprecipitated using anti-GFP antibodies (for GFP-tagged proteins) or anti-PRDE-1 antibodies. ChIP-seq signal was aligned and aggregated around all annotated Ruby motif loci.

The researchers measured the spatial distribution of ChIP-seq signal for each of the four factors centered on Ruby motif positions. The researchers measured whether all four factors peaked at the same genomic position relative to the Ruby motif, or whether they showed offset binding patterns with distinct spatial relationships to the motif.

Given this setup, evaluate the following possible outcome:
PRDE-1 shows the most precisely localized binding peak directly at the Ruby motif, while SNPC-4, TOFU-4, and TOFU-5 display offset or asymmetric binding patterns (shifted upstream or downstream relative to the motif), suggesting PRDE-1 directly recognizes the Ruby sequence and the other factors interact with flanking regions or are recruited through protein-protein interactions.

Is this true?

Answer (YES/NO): NO